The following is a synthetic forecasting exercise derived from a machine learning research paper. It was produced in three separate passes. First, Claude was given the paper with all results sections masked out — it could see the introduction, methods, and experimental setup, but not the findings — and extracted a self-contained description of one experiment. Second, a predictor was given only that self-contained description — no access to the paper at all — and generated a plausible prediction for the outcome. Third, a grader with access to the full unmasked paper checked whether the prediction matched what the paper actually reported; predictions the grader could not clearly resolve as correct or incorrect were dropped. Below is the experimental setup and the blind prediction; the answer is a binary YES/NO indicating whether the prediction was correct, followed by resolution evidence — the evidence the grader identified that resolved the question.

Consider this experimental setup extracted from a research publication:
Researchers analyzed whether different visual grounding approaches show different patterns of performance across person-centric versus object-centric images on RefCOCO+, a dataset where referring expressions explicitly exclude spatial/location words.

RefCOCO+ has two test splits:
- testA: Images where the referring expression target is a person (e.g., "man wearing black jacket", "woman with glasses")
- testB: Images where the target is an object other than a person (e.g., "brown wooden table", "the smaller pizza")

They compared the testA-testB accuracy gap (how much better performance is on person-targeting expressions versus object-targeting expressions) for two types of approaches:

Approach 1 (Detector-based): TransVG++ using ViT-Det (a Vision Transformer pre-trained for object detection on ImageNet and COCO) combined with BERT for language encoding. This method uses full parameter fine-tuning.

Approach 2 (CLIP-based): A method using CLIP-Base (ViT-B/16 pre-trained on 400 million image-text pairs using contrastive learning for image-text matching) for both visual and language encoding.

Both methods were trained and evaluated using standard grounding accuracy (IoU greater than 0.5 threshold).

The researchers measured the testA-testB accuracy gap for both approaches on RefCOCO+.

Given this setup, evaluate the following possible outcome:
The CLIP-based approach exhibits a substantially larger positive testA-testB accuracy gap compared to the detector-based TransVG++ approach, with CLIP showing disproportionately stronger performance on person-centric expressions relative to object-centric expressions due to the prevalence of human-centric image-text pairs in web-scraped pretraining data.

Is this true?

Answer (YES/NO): YES